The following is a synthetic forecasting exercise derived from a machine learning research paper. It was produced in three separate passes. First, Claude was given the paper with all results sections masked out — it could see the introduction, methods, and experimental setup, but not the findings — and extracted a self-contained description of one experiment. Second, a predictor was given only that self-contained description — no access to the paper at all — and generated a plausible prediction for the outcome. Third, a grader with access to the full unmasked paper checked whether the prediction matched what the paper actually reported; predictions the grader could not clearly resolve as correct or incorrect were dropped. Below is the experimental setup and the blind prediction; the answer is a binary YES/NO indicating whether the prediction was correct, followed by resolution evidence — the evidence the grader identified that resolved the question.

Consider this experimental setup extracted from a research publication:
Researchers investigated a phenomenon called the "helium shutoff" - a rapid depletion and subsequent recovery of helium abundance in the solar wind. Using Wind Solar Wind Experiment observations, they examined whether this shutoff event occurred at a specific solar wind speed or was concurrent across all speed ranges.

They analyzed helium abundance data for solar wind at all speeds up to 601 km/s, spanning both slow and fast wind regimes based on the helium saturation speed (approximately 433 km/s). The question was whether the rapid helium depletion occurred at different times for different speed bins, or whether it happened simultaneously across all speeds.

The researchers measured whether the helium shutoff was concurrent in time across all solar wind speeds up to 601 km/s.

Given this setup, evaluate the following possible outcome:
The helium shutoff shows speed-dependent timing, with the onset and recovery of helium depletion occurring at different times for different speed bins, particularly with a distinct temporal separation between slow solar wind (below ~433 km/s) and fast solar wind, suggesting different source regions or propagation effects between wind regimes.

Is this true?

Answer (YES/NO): NO